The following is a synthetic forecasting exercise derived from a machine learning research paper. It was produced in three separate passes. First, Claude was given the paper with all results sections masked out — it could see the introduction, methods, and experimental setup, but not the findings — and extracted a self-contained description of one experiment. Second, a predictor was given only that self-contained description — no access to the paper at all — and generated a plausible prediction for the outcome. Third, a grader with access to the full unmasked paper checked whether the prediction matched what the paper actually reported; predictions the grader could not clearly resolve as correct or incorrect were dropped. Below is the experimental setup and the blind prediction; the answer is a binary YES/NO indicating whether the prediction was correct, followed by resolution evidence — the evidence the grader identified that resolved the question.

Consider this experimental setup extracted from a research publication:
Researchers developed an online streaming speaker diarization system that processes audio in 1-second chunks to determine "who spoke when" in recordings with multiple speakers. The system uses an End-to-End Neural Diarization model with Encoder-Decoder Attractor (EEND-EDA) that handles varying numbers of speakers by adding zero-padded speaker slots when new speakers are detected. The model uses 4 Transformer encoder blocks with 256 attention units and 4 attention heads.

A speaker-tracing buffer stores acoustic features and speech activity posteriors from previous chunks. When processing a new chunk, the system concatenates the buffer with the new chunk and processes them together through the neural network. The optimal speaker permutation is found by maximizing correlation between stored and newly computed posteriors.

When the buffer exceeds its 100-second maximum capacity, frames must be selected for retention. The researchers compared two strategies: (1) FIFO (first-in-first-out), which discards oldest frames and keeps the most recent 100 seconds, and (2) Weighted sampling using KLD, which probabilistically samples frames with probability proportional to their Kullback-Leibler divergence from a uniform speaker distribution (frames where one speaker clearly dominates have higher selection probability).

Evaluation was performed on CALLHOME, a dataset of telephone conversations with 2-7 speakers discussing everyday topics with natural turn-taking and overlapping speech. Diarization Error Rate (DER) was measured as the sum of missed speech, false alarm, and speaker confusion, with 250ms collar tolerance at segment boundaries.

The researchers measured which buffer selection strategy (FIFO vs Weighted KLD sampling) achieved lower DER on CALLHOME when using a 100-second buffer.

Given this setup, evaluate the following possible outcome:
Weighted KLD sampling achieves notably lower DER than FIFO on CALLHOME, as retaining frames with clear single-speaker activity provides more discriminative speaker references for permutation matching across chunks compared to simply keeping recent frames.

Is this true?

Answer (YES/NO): NO